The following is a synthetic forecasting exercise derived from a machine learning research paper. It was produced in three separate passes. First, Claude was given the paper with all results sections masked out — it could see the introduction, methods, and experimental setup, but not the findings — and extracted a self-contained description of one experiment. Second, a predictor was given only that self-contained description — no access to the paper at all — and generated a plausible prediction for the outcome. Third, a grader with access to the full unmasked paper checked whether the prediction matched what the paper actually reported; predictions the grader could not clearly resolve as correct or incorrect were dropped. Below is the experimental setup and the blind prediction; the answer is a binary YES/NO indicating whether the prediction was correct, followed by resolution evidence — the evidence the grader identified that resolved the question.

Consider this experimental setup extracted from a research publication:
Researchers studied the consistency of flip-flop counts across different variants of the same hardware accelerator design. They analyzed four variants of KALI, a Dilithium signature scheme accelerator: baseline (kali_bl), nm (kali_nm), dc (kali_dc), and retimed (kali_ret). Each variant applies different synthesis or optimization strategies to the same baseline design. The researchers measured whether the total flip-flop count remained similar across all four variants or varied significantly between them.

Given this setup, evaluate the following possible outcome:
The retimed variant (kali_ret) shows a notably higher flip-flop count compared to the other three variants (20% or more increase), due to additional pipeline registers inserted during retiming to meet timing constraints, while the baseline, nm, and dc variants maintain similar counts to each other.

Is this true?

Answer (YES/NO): NO